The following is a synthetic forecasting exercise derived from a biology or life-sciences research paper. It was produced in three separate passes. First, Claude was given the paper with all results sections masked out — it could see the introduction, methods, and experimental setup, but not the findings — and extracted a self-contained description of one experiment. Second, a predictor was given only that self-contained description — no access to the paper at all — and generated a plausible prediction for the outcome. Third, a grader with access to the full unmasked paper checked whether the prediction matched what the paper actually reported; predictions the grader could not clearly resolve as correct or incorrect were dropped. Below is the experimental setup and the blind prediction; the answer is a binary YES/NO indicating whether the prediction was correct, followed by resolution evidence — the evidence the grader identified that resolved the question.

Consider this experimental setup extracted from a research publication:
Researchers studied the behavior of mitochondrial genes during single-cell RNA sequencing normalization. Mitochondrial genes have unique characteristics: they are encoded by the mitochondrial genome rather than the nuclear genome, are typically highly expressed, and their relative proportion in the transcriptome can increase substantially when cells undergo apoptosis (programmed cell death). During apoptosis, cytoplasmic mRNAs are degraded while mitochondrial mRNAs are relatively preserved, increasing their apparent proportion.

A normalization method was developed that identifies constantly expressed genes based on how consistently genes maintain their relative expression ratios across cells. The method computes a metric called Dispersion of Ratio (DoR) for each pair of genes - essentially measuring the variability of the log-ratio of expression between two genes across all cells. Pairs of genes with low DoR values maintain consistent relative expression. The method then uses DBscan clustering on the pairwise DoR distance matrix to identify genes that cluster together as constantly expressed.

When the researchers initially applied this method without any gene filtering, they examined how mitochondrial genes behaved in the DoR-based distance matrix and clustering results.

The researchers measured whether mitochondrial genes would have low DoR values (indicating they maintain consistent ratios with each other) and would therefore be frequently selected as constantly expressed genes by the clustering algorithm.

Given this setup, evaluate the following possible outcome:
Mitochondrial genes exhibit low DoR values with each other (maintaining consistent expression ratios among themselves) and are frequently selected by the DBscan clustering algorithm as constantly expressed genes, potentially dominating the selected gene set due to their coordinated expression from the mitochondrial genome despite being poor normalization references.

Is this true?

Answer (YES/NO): YES